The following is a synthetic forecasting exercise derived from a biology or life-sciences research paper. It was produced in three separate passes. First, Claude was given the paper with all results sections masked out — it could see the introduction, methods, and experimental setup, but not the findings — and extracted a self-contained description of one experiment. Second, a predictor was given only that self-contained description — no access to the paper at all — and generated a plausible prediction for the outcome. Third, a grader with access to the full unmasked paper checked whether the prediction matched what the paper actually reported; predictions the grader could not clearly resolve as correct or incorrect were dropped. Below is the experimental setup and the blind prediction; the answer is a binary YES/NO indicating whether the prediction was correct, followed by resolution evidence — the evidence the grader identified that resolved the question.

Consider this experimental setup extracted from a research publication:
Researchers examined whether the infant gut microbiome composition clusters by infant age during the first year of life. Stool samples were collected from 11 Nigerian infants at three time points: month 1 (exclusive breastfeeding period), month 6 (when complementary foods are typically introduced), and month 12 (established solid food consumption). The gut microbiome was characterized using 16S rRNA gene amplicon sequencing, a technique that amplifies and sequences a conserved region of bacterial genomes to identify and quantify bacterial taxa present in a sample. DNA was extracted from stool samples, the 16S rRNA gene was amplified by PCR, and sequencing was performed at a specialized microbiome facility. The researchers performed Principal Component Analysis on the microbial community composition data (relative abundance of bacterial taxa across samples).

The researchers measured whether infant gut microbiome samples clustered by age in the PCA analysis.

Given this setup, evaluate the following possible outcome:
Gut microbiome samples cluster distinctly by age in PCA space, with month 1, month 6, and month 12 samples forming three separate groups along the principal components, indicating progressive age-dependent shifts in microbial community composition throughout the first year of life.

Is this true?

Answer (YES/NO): NO